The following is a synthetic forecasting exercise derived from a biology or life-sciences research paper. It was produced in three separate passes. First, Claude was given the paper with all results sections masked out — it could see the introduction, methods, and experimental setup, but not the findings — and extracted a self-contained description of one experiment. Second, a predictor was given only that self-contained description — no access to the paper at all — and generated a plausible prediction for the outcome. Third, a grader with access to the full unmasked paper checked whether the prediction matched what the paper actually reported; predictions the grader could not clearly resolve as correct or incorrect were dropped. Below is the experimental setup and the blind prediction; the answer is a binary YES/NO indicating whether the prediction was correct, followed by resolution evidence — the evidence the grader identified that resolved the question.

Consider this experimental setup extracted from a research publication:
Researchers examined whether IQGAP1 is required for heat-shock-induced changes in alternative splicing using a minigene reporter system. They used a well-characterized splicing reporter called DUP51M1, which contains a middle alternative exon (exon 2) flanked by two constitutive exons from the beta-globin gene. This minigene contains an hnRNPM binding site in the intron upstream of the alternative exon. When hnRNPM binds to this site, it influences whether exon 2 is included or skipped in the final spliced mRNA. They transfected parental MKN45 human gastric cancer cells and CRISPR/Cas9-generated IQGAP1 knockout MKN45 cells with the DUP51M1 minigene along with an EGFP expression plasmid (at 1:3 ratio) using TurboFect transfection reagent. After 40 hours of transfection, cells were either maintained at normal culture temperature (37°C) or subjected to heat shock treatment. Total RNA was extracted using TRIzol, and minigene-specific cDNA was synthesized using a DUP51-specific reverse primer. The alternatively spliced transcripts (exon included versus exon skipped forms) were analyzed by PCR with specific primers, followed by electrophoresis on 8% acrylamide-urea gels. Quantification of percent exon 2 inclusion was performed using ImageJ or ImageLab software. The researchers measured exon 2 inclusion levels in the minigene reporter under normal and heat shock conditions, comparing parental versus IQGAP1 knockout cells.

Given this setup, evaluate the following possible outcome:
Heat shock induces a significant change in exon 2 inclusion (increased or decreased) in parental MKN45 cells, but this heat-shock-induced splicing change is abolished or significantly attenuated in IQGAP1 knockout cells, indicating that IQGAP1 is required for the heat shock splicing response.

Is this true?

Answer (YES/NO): YES